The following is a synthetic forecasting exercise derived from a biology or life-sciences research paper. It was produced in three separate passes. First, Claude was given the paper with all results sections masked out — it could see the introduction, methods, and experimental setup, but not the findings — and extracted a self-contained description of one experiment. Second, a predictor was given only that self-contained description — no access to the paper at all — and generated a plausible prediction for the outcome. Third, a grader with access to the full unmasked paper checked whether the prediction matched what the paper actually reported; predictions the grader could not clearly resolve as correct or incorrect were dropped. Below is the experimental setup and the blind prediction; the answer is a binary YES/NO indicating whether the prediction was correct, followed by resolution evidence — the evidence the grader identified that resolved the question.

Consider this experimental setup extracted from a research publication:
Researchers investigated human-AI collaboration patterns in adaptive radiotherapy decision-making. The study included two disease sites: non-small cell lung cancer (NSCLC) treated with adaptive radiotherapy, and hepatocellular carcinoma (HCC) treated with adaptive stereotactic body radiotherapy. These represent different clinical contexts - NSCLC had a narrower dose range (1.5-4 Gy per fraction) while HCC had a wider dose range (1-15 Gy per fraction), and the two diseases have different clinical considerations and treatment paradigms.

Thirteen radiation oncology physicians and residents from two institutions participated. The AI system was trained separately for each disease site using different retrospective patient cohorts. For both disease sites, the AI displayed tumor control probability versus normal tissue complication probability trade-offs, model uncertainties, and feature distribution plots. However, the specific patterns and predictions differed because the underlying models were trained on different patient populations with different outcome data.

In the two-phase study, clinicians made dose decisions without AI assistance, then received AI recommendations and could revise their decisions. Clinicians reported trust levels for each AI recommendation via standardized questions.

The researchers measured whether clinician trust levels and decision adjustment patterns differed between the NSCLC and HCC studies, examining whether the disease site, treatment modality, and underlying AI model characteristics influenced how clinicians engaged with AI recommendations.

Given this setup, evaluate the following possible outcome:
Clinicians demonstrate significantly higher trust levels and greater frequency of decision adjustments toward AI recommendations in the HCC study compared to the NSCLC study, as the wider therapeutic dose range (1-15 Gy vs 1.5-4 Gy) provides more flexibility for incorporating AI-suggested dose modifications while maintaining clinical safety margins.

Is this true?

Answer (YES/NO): NO